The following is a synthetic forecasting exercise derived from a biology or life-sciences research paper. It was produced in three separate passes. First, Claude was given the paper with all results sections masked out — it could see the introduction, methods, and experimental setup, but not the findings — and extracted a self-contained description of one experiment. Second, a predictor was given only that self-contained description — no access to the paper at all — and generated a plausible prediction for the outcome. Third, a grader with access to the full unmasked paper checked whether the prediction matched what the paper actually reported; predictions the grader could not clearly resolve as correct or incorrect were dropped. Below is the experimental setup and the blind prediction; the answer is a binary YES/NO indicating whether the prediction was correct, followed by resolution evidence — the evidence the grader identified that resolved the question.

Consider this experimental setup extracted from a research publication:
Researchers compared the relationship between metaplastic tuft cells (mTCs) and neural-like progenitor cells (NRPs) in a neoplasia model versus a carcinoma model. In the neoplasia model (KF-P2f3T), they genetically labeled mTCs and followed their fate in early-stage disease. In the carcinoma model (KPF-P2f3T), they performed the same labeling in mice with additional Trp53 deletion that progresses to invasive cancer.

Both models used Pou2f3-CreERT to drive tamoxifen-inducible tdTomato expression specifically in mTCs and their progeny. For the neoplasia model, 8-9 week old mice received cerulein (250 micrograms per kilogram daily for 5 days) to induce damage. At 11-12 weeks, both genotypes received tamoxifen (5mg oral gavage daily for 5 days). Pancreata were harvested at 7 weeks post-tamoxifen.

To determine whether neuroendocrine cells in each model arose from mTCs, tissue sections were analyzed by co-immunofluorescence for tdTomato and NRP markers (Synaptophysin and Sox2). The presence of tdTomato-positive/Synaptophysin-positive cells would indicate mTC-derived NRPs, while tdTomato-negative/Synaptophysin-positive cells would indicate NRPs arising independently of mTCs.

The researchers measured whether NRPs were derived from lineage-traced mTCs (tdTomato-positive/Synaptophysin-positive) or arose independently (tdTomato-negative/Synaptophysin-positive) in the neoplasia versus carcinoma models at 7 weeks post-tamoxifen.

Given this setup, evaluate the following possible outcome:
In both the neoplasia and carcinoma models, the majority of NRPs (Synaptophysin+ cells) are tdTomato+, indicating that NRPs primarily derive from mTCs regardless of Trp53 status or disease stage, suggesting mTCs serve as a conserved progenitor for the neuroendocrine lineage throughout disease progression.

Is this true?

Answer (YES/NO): NO